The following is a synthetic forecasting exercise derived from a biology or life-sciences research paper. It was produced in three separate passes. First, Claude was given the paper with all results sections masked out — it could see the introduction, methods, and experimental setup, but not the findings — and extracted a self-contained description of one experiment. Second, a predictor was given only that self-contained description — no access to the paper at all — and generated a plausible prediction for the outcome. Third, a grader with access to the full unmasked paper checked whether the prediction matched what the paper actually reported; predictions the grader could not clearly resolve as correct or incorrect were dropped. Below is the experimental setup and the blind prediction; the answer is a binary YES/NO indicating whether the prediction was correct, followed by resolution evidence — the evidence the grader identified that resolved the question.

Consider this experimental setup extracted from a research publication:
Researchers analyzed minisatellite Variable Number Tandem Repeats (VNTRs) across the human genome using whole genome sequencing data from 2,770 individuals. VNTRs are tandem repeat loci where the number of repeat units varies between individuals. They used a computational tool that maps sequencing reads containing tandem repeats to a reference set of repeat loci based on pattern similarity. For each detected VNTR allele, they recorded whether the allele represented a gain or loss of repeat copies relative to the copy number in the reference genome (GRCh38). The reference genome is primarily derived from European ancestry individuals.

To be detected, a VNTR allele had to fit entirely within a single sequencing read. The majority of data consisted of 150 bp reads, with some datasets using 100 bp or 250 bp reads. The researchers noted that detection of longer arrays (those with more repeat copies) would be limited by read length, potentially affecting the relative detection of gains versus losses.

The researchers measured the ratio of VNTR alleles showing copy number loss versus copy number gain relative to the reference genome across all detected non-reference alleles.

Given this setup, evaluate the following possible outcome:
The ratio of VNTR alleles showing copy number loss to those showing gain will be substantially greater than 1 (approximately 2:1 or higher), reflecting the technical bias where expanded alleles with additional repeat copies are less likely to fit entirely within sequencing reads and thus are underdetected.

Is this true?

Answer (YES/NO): NO